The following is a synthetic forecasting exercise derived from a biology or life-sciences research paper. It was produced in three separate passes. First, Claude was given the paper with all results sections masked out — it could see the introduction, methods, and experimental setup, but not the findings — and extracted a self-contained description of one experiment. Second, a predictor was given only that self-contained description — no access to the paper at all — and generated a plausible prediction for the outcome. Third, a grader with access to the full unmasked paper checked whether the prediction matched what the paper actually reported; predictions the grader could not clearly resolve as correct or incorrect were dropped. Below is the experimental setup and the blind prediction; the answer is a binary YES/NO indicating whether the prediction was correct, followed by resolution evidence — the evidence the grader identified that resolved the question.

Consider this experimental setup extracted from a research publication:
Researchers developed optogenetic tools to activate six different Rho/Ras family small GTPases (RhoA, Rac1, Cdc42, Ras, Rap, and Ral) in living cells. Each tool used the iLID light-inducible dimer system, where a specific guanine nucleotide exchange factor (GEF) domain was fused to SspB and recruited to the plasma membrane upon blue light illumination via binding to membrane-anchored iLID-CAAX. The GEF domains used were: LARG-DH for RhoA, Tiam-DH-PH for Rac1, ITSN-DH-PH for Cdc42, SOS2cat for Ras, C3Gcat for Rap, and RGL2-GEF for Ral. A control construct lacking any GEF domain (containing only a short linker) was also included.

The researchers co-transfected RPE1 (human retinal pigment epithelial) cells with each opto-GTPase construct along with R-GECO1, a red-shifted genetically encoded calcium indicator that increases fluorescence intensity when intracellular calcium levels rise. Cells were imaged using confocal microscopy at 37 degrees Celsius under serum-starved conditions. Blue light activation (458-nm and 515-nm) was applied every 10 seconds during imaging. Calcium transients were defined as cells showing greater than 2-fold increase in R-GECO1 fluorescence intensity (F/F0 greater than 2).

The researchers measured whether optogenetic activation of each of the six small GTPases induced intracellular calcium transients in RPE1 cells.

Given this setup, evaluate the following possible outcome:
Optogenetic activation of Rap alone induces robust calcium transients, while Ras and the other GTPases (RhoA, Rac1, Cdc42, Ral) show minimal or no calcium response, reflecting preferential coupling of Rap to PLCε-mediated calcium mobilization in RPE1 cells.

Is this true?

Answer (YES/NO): NO